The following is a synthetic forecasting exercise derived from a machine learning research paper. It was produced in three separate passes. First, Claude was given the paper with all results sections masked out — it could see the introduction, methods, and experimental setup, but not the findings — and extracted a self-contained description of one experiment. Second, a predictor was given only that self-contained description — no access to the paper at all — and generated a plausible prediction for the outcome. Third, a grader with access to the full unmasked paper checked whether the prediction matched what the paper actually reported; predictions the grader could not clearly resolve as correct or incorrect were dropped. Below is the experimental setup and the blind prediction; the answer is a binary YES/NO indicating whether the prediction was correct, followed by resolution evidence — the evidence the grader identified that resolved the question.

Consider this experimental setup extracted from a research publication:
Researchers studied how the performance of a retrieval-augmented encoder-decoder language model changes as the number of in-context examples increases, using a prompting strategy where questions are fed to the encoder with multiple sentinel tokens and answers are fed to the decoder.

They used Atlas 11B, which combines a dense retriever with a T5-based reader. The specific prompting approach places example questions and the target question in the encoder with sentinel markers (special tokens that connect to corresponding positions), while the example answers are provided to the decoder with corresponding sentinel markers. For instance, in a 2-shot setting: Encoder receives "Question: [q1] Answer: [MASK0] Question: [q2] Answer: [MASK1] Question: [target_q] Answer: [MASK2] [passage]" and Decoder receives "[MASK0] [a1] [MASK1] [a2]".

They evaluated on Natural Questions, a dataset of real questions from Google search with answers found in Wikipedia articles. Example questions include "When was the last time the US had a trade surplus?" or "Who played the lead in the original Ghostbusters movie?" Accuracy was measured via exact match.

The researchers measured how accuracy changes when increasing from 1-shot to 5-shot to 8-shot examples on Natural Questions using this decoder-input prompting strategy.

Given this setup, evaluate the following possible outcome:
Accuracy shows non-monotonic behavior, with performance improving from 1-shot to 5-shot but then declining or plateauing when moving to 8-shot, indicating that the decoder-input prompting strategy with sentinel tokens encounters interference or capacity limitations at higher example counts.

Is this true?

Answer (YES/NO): NO